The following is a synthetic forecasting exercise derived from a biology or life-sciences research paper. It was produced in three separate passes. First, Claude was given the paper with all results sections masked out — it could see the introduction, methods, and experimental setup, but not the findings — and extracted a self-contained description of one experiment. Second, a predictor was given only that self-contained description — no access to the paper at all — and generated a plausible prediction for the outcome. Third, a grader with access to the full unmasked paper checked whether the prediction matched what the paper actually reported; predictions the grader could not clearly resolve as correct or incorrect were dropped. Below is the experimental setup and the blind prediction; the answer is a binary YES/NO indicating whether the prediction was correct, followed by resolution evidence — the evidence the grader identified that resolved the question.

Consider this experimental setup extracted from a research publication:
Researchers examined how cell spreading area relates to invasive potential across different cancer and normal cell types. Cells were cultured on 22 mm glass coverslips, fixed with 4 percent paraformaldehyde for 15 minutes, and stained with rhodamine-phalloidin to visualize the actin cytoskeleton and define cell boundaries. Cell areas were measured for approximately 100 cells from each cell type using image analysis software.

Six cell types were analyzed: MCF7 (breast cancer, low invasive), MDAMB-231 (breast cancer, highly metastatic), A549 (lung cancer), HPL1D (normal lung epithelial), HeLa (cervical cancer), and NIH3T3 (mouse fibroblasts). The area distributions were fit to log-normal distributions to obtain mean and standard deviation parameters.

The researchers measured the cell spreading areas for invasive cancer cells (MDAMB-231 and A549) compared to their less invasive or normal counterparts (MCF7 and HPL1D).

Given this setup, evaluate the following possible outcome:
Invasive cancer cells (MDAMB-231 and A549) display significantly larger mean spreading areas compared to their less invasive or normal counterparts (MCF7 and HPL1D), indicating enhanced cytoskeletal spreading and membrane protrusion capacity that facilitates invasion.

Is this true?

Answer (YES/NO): NO